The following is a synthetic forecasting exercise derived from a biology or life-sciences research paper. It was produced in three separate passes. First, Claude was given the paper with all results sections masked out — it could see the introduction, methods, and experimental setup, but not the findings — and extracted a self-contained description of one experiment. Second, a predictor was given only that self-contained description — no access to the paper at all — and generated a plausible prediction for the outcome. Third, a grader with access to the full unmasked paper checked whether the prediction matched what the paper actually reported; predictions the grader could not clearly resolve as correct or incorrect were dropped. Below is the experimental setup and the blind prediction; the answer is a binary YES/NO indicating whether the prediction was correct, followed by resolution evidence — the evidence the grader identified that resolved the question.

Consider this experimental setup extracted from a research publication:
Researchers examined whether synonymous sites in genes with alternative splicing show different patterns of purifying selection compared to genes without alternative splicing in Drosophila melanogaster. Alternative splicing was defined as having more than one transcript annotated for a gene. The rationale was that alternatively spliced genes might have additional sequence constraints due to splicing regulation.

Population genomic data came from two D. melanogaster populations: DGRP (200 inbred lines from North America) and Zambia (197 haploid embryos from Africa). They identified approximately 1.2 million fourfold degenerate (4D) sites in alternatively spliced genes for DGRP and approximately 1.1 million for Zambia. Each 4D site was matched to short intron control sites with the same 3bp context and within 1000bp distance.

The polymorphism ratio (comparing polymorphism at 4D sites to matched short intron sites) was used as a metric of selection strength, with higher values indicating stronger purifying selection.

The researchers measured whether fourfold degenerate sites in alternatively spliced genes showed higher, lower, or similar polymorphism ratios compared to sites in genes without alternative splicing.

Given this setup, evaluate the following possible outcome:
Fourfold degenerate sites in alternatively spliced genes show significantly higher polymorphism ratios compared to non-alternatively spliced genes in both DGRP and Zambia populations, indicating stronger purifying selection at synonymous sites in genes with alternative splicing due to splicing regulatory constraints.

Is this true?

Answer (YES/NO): YES